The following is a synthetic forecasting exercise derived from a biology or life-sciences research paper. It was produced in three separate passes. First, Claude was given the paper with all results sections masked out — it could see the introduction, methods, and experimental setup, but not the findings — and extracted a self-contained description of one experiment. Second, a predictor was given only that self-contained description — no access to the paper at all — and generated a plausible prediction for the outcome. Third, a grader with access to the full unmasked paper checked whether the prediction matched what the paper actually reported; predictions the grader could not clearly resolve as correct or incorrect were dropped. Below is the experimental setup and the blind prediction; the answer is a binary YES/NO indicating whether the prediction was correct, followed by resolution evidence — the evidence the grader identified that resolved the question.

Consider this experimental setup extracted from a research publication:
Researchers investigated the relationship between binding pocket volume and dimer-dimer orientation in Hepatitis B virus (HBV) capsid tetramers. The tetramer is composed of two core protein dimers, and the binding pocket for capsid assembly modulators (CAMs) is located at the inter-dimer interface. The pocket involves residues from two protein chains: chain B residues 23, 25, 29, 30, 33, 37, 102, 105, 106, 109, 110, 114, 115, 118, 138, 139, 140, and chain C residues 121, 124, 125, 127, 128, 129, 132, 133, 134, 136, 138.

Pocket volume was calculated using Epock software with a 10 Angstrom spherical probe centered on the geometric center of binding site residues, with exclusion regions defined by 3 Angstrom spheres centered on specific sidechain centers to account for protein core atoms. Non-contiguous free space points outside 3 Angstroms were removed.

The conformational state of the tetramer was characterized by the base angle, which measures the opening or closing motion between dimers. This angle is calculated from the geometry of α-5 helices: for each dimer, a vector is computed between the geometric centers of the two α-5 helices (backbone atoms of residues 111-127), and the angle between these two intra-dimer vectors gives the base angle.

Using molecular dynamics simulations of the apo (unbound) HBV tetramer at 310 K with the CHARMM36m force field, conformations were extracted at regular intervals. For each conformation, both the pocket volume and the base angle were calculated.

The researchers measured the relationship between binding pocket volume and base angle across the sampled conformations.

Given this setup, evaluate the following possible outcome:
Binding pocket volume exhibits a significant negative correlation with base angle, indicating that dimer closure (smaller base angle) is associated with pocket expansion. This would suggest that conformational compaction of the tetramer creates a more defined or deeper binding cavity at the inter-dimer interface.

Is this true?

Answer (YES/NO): NO